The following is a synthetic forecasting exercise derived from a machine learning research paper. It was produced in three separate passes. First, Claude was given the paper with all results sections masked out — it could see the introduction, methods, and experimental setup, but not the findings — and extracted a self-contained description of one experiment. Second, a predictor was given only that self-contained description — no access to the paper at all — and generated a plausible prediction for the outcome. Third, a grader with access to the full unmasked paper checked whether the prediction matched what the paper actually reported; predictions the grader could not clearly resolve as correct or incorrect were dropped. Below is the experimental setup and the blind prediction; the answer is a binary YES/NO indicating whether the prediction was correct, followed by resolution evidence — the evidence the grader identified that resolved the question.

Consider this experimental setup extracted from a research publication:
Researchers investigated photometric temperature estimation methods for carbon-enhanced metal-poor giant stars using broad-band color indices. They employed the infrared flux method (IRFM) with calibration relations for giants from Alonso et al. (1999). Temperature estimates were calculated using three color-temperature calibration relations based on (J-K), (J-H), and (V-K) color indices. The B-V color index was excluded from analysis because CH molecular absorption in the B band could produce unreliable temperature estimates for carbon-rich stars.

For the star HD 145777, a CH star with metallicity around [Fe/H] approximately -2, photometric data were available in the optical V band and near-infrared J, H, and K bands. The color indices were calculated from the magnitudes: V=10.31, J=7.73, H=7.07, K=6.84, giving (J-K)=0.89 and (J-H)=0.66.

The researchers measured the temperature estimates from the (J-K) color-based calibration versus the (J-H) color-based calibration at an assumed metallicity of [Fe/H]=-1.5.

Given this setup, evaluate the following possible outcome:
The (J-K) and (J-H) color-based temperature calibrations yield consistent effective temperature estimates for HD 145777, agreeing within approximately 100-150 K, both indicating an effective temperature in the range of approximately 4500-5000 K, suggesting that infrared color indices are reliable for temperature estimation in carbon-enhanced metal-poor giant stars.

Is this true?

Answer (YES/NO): NO